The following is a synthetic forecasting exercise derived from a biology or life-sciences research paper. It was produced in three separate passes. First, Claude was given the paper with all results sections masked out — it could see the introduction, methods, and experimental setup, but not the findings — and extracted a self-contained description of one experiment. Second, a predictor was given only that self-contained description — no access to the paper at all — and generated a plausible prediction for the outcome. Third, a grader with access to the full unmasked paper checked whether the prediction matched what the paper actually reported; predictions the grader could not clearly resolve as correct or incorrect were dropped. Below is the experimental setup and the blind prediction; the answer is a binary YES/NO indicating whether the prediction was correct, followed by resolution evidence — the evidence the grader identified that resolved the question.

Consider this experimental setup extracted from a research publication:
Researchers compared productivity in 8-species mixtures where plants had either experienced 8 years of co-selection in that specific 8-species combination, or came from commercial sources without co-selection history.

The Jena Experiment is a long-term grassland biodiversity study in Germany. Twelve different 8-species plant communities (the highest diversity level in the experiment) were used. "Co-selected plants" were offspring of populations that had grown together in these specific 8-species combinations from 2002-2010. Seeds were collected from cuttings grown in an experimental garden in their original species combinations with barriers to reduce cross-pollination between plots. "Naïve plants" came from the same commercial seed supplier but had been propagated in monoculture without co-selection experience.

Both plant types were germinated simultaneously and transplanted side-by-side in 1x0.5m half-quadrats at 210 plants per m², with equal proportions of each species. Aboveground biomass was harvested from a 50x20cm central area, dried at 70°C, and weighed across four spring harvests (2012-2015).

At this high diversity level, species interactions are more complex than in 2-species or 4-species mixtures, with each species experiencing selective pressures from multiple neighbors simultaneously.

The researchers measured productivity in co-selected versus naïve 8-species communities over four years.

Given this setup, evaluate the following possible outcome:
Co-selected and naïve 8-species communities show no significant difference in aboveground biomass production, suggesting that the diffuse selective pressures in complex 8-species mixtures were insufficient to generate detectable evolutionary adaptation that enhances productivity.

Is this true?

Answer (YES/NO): YES